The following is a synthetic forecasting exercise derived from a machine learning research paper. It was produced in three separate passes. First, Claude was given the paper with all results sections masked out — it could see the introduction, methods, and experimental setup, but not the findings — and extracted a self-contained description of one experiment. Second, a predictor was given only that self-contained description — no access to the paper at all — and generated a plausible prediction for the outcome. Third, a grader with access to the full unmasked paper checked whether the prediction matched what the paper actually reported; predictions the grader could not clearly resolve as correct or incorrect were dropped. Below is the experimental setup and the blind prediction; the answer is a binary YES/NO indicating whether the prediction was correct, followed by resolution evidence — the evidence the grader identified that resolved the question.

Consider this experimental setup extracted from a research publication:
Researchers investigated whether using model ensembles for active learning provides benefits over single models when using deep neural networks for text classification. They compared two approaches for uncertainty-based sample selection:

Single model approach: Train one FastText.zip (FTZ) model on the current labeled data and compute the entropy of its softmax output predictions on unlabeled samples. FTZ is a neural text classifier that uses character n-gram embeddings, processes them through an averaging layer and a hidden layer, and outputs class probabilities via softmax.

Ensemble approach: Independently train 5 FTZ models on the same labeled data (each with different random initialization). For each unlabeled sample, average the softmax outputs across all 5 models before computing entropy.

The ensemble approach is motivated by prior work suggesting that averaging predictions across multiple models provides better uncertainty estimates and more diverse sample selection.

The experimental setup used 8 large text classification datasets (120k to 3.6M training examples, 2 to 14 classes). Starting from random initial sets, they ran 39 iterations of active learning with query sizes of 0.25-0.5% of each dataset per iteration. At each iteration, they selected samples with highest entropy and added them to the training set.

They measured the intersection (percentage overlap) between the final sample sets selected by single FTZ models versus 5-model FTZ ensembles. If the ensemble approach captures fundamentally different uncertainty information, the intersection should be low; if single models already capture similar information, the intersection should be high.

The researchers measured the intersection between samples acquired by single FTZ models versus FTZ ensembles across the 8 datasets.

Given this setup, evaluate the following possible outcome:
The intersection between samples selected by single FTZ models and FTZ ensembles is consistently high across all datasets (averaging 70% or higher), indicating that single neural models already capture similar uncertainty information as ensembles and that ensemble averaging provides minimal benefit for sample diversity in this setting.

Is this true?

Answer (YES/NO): NO